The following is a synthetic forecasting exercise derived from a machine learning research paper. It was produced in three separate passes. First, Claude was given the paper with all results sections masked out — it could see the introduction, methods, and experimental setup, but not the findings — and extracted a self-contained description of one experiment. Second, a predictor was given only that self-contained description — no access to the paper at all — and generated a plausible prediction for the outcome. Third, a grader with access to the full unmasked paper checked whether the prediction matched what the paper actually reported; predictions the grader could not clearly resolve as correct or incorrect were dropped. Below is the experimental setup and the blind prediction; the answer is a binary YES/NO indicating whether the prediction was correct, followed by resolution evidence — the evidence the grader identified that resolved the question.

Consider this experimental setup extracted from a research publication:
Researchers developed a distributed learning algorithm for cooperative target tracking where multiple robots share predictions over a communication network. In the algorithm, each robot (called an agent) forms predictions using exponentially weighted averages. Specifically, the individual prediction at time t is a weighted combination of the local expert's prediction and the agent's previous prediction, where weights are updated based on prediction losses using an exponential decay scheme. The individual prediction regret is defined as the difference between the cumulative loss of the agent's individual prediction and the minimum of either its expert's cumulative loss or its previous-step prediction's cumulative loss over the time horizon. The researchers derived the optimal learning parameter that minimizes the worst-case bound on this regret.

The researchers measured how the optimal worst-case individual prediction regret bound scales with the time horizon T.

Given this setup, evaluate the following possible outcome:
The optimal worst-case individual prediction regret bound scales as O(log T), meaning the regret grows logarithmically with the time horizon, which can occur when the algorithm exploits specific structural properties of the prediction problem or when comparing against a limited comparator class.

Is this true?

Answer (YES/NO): NO